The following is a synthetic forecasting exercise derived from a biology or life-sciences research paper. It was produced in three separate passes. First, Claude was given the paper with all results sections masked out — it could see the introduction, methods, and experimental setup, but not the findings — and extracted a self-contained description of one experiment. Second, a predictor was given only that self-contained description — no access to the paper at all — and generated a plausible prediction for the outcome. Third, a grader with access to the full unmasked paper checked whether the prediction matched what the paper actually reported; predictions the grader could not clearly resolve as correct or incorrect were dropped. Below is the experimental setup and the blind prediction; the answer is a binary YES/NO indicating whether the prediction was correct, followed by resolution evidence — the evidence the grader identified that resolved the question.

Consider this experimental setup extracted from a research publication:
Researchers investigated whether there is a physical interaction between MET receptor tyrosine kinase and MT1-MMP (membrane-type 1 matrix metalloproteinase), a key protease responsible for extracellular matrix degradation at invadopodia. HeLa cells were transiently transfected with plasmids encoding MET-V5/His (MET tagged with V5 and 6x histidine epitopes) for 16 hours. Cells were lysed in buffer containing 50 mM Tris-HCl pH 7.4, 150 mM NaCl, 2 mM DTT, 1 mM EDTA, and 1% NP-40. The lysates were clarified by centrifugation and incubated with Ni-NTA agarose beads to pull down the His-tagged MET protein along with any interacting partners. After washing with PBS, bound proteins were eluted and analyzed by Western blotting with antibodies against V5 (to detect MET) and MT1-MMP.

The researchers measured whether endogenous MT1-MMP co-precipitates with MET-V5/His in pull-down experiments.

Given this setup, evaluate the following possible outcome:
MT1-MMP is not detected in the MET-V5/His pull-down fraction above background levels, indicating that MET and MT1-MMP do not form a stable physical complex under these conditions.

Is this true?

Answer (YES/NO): NO